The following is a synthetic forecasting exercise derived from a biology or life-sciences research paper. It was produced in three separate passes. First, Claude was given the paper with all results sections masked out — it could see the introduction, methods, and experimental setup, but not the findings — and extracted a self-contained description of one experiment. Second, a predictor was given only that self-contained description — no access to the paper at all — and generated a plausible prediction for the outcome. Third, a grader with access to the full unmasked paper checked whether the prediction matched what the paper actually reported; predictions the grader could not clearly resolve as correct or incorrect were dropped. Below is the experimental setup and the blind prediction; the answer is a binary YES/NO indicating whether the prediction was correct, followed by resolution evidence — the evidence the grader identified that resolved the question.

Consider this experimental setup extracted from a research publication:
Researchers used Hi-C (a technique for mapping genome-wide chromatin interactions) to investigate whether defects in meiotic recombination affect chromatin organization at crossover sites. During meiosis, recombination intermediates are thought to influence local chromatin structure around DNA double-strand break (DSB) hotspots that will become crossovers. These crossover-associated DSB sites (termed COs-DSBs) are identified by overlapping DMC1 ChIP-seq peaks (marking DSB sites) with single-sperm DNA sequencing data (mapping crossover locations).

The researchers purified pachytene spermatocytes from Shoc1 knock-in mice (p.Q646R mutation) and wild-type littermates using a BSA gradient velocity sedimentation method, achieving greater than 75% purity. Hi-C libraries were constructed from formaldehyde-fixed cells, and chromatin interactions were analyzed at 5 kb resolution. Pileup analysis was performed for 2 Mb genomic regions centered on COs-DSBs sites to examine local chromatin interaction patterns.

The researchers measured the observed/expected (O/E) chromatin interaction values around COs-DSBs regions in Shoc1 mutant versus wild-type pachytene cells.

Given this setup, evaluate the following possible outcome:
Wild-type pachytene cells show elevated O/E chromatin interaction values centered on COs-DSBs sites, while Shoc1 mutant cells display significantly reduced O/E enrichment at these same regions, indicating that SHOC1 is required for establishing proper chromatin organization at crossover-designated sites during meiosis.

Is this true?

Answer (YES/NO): YES